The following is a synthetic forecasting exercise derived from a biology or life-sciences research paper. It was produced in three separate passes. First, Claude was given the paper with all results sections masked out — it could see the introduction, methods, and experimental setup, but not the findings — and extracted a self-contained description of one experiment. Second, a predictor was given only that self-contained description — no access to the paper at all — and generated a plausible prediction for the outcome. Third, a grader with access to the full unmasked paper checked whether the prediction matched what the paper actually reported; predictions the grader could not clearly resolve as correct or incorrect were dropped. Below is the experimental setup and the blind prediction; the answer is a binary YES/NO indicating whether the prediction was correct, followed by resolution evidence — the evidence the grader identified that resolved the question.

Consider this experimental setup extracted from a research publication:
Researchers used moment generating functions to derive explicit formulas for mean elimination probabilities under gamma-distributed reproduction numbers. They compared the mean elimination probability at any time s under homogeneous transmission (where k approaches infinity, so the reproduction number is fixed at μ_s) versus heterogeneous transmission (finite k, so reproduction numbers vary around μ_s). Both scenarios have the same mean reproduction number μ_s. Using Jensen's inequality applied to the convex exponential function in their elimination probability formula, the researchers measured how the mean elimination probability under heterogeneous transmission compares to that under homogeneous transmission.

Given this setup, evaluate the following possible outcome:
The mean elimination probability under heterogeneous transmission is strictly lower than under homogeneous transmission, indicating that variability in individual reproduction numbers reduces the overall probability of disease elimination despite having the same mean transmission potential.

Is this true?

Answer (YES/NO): NO